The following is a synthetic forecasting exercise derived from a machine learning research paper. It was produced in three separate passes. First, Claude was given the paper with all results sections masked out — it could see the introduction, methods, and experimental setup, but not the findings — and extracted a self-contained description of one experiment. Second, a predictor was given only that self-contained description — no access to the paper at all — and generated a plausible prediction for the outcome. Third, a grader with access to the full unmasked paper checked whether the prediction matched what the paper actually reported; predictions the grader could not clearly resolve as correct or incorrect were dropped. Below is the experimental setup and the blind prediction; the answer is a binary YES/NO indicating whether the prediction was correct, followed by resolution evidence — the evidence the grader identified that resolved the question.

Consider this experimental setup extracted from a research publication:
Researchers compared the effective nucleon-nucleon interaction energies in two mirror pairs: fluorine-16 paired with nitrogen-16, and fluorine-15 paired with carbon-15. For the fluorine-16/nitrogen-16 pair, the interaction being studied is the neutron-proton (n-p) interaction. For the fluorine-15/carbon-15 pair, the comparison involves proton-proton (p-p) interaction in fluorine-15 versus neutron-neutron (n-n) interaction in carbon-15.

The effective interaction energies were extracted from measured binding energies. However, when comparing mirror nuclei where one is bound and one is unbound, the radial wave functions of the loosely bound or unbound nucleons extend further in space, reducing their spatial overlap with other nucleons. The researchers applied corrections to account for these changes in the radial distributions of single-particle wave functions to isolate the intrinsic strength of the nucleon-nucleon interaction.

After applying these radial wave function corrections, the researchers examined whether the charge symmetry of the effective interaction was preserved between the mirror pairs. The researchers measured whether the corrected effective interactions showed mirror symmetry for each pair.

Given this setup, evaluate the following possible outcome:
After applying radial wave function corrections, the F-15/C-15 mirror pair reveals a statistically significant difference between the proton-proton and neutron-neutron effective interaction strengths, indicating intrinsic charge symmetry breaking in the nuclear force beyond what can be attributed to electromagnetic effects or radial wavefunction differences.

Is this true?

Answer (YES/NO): NO